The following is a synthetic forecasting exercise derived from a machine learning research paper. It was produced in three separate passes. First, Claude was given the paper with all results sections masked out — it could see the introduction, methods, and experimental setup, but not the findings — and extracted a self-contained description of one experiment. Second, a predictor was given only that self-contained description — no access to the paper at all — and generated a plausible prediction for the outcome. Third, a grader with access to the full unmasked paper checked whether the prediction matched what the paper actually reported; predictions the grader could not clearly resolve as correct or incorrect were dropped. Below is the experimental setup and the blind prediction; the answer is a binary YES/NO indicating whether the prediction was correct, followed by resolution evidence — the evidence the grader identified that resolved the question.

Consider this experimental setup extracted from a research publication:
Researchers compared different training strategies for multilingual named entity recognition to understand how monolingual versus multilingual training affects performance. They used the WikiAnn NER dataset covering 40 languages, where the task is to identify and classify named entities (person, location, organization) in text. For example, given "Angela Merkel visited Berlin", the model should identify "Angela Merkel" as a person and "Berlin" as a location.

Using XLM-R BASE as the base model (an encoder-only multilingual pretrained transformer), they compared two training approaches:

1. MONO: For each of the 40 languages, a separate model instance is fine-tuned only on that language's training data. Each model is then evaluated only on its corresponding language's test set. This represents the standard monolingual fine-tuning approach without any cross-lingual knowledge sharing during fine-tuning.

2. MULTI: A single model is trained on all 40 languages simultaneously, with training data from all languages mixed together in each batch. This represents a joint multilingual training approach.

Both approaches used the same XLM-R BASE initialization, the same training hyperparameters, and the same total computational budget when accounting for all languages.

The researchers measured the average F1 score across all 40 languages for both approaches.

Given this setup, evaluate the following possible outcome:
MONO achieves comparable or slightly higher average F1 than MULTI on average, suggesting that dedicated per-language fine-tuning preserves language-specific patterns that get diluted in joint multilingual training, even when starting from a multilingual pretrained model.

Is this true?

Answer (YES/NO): NO